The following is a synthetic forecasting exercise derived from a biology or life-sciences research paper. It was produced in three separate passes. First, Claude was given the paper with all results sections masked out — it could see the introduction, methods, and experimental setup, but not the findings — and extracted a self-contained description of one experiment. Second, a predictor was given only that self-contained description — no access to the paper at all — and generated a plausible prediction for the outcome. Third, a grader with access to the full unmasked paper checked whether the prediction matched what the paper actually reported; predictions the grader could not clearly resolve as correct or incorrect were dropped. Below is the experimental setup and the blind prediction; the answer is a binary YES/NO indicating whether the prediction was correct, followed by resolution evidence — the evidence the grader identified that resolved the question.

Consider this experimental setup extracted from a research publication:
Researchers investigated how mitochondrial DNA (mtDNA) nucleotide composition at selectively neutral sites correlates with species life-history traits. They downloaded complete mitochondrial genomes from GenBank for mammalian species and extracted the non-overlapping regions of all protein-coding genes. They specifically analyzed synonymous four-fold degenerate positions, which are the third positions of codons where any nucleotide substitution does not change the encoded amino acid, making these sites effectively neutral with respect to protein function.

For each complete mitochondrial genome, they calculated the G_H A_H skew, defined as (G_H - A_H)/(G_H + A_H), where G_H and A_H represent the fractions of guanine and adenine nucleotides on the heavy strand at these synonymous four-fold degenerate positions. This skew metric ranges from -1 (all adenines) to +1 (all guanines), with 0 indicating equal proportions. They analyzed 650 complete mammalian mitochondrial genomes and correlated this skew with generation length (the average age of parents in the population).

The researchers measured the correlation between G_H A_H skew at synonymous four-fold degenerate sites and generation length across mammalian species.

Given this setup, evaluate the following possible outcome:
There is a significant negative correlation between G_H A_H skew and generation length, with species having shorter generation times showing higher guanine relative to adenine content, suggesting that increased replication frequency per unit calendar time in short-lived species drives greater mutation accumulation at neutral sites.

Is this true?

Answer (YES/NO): NO